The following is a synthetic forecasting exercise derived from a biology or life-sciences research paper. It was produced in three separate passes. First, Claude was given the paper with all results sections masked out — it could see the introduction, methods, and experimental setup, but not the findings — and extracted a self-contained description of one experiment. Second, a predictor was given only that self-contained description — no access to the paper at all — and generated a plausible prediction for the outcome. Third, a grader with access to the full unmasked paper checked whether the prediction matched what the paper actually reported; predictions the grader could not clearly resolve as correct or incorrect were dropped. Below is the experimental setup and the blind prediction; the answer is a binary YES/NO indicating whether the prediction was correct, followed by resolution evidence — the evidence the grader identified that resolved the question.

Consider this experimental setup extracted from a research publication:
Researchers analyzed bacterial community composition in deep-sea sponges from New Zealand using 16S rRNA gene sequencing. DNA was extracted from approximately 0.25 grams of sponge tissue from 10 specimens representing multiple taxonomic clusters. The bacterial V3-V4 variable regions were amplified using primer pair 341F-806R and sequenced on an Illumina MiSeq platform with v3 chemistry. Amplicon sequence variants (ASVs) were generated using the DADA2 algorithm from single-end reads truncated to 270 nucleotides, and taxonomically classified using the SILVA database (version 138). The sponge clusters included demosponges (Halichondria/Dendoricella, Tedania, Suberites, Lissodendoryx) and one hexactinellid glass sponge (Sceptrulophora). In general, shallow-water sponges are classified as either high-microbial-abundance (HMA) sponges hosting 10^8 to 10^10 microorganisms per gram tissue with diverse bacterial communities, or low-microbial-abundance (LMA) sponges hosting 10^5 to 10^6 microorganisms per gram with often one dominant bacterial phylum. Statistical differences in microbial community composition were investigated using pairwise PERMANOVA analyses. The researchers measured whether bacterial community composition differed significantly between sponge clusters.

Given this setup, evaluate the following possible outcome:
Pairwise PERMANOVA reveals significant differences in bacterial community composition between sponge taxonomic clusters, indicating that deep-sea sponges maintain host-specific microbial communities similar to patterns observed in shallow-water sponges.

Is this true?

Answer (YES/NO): NO